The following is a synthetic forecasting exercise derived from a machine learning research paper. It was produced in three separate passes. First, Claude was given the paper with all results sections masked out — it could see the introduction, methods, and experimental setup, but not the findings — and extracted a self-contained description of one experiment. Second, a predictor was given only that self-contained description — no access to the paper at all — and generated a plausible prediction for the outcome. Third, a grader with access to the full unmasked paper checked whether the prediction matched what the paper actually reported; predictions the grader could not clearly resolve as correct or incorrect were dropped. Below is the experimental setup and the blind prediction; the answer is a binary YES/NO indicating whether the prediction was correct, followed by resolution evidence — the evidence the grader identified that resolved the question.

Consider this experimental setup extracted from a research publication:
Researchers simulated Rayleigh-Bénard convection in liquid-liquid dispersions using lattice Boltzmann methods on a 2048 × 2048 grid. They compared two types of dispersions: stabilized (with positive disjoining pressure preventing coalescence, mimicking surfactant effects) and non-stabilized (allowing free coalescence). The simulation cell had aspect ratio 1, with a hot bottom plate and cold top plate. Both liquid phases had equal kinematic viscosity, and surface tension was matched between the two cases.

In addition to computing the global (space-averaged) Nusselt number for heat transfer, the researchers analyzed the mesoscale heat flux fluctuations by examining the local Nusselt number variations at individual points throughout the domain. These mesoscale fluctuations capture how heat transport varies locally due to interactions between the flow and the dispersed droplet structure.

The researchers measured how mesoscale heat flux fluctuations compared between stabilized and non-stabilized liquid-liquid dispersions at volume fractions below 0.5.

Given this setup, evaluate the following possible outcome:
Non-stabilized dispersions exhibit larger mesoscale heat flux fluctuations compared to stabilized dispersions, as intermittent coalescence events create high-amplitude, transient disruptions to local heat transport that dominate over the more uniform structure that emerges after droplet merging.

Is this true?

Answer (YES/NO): NO